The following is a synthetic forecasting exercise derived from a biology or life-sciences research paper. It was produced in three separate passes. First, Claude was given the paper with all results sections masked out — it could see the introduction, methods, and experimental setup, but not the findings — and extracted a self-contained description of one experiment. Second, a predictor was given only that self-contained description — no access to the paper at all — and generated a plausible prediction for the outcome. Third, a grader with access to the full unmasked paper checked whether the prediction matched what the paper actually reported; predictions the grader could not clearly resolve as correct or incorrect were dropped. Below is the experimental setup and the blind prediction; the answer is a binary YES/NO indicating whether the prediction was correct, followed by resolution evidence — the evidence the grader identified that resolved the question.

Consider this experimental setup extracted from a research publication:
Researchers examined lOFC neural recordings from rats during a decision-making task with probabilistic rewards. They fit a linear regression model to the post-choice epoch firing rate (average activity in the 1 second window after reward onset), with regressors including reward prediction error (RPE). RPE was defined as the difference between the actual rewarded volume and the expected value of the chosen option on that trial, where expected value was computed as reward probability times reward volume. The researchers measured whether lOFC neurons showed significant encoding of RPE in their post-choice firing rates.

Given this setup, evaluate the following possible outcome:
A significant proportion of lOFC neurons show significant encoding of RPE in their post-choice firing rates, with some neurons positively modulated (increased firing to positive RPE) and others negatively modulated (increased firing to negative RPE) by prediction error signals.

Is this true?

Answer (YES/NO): NO